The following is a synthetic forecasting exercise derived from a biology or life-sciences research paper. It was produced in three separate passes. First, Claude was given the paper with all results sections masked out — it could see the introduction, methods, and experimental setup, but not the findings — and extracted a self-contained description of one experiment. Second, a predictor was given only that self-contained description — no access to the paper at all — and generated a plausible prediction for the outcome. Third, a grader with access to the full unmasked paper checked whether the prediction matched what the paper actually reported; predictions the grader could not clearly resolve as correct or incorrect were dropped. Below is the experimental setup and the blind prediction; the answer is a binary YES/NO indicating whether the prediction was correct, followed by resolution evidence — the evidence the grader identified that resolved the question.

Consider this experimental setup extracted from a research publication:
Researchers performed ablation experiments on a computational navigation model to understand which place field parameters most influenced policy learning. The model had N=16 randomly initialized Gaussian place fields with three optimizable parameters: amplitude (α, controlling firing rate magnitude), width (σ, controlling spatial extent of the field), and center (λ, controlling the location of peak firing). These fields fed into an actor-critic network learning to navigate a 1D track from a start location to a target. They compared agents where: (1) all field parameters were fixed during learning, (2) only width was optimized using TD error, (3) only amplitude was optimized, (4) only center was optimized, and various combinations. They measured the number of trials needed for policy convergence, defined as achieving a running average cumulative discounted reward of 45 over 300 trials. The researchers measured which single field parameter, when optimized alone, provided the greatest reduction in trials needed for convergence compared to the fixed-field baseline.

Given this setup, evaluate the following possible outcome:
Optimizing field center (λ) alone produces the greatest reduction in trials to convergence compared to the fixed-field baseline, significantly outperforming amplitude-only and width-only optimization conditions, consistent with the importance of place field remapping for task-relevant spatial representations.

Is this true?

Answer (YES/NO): NO